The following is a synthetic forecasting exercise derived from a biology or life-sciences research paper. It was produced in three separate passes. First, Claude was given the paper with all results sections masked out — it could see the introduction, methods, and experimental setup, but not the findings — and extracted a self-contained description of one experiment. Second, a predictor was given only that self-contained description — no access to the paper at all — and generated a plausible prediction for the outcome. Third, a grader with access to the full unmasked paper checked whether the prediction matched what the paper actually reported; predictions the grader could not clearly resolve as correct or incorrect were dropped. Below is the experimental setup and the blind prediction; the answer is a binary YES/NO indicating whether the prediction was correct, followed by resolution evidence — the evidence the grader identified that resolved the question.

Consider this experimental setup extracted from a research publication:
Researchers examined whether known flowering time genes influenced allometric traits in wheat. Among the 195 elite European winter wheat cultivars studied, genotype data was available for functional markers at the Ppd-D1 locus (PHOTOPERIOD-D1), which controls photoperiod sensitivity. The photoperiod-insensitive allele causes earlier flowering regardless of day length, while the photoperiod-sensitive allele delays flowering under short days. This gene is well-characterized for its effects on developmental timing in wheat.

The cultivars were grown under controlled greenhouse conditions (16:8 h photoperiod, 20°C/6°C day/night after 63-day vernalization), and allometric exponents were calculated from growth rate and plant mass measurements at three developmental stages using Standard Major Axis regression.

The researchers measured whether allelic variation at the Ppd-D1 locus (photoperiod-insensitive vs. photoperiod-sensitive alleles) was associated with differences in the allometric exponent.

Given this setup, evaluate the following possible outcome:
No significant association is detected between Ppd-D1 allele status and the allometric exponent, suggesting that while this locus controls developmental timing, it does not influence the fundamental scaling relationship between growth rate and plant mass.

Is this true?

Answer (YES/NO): NO